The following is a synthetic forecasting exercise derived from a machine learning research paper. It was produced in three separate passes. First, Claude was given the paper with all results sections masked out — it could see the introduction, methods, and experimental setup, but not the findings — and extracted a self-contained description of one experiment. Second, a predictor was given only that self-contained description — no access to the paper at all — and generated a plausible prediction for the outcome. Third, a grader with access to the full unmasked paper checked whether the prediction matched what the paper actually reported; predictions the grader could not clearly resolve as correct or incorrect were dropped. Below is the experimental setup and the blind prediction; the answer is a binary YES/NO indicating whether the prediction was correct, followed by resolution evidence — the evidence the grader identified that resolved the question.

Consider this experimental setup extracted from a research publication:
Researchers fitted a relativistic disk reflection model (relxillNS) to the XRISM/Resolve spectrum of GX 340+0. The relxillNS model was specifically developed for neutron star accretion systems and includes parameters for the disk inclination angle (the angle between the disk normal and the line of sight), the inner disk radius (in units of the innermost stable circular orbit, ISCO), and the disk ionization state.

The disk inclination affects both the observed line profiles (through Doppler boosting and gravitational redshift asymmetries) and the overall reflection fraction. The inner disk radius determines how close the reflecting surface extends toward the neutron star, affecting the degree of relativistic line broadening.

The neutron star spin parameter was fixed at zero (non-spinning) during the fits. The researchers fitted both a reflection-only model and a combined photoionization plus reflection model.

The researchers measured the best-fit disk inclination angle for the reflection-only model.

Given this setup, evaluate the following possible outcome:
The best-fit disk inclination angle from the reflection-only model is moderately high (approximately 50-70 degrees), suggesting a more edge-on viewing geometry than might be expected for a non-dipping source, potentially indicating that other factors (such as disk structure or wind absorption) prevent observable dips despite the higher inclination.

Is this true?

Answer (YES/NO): NO